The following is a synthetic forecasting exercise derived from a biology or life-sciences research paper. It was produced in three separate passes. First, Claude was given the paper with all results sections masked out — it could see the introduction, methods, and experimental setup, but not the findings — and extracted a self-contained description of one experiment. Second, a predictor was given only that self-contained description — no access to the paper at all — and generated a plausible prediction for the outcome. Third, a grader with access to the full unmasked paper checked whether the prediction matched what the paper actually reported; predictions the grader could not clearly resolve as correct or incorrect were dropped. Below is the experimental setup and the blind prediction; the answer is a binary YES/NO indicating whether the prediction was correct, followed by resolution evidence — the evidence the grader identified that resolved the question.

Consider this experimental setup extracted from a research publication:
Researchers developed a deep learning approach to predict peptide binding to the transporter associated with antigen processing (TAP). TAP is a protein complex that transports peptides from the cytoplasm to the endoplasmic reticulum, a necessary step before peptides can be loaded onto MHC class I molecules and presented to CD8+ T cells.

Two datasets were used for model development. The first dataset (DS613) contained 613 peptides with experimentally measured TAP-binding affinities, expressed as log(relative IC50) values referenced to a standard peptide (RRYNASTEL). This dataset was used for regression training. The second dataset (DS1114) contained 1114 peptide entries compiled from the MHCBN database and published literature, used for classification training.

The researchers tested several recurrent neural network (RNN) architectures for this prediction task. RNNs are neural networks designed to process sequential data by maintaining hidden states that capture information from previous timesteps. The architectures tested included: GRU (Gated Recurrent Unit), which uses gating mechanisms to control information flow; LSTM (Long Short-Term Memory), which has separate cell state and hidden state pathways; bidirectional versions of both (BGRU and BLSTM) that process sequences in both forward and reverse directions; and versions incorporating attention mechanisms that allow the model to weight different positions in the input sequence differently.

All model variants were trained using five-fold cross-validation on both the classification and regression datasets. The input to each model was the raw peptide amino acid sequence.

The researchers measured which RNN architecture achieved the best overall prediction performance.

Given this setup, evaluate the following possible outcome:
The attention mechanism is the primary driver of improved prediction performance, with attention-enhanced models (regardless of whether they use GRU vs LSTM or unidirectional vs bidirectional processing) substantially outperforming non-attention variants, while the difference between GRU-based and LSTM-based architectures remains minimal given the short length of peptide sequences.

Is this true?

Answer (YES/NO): NO